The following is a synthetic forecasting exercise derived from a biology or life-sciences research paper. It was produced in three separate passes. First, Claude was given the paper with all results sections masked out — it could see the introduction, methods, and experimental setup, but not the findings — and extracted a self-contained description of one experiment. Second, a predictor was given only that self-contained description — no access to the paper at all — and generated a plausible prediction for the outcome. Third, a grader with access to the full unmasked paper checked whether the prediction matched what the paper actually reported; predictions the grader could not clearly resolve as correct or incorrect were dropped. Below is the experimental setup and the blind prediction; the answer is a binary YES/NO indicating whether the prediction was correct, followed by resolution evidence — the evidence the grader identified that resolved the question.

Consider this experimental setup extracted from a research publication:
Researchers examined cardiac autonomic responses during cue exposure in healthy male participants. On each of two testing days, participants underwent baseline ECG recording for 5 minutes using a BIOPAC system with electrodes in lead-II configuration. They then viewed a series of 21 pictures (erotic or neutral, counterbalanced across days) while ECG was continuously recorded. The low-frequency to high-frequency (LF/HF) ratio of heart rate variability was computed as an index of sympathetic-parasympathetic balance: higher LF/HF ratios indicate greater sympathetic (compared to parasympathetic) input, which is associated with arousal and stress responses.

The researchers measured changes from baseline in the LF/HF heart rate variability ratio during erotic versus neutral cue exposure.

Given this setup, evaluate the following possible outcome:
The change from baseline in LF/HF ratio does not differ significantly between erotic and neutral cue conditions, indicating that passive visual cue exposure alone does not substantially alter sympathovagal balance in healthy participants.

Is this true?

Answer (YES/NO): YES